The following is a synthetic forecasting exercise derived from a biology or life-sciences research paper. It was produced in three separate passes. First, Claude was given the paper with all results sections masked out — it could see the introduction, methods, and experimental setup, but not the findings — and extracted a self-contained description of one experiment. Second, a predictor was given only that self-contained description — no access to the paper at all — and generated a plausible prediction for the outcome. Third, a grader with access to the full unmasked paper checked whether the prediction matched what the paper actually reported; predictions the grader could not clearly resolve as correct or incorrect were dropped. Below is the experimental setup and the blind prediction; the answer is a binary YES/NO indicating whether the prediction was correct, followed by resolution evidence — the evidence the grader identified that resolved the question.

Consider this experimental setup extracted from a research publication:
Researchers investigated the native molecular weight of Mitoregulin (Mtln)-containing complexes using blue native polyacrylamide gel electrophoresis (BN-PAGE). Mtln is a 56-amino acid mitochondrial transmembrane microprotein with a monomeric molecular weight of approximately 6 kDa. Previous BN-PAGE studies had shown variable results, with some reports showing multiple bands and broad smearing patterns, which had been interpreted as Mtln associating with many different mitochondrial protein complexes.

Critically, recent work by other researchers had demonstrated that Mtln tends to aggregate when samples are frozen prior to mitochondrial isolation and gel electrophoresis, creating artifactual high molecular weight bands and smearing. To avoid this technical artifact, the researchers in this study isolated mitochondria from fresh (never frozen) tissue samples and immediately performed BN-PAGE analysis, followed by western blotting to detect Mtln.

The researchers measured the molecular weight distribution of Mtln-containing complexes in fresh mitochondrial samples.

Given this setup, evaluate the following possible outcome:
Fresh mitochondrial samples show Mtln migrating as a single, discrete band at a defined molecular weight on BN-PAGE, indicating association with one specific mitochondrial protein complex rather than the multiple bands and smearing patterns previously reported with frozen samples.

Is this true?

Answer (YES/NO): NO